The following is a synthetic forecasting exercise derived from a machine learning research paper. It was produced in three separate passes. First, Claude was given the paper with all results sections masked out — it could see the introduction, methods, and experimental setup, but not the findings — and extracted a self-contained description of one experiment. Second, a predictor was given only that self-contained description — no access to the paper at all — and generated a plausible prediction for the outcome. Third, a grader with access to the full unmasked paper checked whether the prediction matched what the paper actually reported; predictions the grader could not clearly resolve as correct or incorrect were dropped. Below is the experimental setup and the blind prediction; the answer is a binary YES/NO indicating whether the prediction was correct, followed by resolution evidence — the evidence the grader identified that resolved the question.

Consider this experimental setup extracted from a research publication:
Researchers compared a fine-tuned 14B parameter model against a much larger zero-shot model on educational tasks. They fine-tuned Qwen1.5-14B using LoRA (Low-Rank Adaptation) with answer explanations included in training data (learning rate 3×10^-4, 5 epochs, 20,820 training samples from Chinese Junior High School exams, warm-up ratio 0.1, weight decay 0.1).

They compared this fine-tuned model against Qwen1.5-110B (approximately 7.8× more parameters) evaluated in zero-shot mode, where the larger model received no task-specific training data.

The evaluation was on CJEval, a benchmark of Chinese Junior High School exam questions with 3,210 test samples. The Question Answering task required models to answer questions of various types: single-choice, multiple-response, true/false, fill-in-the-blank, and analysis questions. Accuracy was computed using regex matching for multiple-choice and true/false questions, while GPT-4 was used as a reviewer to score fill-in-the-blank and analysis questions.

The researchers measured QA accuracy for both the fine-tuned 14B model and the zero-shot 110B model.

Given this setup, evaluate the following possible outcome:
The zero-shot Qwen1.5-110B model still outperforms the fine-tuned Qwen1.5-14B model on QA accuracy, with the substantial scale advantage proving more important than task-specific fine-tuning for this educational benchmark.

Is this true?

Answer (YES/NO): NO